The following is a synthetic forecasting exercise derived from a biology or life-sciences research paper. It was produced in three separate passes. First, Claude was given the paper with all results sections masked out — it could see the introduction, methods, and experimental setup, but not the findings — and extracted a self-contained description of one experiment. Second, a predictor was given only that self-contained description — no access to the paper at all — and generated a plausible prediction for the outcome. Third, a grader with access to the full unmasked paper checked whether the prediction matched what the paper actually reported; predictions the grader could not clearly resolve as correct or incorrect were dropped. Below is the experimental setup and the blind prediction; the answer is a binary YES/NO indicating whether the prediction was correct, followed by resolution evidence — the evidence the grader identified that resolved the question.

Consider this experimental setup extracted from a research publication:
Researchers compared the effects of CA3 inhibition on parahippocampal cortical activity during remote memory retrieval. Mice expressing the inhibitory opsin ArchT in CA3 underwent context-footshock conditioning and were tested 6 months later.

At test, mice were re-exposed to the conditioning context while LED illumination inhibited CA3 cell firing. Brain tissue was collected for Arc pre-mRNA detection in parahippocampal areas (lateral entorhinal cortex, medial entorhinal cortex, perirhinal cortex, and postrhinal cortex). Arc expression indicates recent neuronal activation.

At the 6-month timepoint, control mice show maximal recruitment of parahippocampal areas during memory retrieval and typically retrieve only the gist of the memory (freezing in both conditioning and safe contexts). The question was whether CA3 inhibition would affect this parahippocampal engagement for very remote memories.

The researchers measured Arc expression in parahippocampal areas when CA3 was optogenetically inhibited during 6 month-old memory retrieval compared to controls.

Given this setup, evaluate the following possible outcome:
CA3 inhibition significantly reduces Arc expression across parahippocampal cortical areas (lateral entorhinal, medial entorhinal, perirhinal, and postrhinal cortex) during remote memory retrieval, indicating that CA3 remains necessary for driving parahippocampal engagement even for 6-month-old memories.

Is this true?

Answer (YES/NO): NO